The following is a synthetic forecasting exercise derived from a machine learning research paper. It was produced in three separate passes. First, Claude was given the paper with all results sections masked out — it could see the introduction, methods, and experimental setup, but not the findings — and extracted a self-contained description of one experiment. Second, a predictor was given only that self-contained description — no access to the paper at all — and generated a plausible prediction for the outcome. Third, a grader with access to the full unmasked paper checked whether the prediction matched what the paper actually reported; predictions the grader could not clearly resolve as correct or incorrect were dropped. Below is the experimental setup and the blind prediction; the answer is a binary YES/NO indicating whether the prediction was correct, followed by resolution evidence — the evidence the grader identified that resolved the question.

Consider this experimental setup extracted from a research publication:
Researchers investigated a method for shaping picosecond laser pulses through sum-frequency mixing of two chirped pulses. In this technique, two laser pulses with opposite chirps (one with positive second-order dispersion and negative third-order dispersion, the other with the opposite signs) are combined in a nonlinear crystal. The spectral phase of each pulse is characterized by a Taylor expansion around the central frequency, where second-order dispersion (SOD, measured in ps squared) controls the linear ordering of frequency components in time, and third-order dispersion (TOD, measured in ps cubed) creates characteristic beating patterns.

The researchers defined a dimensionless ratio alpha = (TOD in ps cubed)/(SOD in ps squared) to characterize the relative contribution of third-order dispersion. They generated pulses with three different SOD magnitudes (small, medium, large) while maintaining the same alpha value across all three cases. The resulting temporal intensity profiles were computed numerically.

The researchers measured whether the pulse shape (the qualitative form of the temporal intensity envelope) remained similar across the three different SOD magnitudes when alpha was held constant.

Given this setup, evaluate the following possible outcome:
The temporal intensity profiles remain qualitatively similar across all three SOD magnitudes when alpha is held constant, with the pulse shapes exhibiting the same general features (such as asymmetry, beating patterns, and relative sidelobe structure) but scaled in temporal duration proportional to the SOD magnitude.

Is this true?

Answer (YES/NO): YES